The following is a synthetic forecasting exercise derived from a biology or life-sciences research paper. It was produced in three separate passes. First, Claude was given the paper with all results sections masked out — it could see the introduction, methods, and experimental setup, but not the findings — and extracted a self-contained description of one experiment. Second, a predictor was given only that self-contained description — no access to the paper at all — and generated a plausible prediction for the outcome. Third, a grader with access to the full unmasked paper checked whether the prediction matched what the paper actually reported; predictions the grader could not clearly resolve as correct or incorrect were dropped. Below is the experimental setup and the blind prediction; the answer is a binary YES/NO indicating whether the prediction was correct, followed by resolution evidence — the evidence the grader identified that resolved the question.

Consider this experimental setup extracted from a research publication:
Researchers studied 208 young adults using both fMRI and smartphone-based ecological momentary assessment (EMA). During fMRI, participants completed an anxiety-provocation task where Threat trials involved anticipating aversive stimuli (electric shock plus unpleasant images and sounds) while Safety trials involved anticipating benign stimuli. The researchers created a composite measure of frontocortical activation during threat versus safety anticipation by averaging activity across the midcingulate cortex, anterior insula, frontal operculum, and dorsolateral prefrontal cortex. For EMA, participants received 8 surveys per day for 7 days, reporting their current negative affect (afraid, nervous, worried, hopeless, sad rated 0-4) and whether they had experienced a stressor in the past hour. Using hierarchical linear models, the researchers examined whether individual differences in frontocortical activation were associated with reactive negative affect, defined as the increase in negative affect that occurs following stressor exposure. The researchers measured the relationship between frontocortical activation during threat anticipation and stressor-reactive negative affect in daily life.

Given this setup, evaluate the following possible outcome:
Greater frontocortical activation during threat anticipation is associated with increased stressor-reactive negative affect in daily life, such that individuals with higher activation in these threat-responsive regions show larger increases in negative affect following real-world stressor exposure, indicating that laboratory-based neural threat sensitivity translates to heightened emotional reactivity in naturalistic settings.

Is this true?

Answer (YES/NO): NO